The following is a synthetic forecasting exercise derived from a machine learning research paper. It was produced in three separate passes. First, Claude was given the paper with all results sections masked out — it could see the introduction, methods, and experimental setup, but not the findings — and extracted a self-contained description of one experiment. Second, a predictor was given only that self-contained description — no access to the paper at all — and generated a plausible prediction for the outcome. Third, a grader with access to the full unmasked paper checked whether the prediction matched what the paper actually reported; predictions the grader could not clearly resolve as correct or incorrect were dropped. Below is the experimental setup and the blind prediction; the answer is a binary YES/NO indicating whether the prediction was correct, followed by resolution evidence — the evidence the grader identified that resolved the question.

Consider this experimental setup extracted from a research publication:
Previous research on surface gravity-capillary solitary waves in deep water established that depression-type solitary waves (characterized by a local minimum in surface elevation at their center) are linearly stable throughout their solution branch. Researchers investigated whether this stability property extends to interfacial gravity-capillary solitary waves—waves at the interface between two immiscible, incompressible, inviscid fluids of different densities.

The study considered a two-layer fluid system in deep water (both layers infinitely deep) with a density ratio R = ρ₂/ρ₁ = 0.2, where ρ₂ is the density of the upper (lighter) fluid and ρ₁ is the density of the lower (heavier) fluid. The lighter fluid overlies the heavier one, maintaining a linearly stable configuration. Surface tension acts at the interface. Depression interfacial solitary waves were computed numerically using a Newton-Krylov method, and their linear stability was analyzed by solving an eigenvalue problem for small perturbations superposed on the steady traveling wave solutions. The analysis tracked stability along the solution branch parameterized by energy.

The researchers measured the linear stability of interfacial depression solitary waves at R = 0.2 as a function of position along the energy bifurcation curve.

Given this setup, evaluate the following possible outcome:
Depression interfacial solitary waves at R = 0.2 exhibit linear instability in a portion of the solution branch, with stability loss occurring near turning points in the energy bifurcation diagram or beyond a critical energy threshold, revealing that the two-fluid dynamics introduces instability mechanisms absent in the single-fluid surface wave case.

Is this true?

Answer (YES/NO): YES